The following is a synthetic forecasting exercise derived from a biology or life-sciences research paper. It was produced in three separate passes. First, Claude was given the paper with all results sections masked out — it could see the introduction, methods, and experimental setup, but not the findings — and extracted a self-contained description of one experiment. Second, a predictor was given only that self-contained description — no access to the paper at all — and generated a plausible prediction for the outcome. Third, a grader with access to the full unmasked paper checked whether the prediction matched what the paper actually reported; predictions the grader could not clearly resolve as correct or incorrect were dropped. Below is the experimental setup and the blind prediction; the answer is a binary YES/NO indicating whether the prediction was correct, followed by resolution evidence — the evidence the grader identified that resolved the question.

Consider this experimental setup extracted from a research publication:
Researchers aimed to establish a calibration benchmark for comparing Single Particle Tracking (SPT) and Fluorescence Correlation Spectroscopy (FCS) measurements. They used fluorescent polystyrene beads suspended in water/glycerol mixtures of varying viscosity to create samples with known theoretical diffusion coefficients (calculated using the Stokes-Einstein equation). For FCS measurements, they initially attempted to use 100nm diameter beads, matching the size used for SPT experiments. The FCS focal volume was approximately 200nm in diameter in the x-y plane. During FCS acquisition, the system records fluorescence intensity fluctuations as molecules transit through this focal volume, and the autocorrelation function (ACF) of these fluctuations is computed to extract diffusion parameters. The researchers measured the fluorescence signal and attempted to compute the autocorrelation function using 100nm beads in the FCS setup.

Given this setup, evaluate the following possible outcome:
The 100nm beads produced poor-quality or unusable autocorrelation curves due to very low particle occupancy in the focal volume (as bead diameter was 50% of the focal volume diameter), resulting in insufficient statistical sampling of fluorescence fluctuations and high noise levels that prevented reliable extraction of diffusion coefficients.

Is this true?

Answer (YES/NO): NO